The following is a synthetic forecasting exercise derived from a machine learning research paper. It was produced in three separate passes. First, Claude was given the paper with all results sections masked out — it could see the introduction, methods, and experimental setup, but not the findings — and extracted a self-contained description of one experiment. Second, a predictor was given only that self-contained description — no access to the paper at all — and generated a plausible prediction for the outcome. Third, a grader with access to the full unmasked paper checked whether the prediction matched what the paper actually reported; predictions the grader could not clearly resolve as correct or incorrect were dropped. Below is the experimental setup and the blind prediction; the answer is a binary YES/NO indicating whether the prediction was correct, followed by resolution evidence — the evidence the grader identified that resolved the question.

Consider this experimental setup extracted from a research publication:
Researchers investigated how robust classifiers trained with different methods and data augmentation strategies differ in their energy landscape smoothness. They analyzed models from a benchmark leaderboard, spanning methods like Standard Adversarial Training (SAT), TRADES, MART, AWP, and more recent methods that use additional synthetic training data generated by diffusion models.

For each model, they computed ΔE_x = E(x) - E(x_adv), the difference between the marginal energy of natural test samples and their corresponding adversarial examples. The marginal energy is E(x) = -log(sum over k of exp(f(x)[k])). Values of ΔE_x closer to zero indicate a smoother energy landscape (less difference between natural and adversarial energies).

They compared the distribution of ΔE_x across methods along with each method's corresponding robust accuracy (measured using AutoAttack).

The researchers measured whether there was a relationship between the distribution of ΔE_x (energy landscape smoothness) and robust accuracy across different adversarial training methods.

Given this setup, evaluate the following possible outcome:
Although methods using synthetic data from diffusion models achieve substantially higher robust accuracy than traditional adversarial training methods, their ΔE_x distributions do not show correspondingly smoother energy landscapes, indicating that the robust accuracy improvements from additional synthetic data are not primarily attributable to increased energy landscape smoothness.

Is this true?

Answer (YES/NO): NO